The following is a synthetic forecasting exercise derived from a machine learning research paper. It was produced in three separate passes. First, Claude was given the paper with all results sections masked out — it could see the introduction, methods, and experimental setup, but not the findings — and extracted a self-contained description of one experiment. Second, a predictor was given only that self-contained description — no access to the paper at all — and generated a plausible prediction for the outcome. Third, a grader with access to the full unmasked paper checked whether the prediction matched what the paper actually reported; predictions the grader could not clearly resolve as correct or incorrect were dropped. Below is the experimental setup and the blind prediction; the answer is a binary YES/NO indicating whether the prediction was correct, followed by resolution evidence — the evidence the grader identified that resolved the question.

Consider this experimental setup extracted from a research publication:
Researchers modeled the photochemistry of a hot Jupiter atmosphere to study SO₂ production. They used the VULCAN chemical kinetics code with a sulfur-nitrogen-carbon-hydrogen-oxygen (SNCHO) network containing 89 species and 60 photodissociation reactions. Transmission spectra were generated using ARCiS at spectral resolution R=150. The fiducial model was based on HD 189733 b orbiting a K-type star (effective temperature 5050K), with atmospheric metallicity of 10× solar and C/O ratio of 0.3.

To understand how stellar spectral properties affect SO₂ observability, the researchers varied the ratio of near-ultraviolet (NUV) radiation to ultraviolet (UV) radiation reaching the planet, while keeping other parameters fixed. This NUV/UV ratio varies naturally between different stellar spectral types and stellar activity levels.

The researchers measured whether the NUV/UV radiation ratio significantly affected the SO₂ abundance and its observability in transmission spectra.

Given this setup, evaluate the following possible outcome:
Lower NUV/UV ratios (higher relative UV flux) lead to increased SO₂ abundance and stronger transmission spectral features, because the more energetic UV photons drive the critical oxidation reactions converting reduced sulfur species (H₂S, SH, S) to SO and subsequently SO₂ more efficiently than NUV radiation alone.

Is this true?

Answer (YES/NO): NO